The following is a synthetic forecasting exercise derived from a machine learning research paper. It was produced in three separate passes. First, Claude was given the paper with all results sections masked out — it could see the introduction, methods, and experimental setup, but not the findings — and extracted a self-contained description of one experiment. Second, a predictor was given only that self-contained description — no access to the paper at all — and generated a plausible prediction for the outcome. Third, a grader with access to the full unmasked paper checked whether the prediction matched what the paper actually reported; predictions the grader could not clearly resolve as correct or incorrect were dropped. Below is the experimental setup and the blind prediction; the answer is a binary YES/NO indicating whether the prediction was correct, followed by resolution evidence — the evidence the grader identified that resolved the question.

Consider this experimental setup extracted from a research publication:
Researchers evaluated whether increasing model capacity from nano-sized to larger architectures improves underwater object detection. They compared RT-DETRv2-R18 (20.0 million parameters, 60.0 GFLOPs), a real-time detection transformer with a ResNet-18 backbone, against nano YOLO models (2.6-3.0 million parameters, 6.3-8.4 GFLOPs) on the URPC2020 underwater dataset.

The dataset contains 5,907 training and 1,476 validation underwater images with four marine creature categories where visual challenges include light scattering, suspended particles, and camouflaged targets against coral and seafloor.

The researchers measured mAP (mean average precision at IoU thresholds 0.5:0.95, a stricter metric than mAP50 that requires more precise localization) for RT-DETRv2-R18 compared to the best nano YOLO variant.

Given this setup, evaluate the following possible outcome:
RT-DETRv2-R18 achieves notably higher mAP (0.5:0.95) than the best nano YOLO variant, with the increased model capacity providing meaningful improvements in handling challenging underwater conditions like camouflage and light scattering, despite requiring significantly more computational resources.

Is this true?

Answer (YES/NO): NO